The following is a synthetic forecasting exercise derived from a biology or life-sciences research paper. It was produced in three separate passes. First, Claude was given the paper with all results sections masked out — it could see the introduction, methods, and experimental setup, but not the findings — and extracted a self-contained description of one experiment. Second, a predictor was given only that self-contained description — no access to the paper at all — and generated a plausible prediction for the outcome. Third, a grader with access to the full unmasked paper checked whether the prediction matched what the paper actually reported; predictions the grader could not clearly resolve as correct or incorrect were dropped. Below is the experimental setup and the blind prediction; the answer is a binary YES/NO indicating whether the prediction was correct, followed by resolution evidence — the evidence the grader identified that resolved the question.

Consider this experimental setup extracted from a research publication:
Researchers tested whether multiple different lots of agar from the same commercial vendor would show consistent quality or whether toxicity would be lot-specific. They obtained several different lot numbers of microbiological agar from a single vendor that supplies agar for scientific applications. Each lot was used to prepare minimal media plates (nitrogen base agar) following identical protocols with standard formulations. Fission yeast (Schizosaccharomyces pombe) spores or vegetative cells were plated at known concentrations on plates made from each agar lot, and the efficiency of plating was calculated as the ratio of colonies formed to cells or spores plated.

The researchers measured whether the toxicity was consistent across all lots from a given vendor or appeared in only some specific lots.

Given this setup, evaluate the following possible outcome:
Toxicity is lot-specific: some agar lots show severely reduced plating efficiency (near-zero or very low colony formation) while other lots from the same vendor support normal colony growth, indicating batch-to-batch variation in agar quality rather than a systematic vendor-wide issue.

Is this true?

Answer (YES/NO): YES